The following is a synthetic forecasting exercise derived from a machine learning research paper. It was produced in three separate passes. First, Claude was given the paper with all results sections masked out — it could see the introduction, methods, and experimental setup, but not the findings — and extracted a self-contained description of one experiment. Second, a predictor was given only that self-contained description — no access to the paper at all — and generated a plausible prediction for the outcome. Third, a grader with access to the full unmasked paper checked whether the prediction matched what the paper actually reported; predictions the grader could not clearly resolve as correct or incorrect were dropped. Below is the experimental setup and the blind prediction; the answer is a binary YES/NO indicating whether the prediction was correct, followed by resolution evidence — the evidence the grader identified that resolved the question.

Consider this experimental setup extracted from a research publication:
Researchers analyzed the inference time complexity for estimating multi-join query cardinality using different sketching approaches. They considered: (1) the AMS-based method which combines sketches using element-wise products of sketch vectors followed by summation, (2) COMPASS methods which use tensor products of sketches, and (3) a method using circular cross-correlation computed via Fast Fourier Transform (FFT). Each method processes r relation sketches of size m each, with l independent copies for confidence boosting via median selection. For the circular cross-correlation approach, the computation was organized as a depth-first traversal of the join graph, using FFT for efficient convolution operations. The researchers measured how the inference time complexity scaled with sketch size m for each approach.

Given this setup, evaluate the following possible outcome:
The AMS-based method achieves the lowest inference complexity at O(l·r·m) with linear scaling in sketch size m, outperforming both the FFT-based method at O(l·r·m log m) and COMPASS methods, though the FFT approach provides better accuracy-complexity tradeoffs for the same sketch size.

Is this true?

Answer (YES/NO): YES